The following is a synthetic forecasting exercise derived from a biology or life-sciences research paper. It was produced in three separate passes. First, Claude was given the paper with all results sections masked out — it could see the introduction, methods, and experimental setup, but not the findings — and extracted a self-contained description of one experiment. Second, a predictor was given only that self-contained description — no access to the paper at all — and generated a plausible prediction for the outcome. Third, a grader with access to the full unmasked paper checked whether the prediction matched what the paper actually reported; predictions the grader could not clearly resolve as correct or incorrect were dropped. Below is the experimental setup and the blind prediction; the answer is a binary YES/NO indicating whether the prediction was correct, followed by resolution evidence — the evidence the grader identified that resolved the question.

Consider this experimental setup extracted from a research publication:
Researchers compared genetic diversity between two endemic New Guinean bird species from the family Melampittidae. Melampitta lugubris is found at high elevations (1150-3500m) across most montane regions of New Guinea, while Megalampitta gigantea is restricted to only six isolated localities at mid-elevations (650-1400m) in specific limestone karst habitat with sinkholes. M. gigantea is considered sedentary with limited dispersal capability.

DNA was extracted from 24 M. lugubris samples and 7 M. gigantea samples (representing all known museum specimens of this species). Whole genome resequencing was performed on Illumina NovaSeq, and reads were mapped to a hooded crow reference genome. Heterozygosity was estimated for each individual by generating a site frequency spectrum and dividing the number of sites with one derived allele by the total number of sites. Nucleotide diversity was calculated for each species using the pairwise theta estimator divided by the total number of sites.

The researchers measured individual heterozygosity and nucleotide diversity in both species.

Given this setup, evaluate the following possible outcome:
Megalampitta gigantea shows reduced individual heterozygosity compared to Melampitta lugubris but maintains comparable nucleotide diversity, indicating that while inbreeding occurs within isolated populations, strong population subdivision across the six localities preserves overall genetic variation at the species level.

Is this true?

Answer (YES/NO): NO